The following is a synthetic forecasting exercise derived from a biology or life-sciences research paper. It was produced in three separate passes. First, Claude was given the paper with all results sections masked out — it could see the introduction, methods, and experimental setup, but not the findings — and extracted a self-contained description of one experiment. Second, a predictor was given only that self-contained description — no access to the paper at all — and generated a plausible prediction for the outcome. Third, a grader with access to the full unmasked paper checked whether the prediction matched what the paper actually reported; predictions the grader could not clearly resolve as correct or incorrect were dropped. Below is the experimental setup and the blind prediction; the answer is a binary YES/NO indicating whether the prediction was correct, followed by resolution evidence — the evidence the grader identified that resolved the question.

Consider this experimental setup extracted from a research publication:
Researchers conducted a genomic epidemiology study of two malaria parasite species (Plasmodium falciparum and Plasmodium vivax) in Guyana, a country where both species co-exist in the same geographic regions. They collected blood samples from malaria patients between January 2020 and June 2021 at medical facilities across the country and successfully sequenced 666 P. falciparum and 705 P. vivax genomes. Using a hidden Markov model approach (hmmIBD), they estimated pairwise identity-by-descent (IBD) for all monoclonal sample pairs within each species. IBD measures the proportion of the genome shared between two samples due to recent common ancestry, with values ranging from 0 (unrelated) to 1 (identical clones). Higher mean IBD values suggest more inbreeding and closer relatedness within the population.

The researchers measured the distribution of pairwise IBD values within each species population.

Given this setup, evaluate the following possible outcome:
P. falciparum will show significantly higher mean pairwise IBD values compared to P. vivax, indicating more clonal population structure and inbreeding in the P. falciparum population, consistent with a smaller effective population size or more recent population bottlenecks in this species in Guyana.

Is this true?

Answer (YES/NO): YES